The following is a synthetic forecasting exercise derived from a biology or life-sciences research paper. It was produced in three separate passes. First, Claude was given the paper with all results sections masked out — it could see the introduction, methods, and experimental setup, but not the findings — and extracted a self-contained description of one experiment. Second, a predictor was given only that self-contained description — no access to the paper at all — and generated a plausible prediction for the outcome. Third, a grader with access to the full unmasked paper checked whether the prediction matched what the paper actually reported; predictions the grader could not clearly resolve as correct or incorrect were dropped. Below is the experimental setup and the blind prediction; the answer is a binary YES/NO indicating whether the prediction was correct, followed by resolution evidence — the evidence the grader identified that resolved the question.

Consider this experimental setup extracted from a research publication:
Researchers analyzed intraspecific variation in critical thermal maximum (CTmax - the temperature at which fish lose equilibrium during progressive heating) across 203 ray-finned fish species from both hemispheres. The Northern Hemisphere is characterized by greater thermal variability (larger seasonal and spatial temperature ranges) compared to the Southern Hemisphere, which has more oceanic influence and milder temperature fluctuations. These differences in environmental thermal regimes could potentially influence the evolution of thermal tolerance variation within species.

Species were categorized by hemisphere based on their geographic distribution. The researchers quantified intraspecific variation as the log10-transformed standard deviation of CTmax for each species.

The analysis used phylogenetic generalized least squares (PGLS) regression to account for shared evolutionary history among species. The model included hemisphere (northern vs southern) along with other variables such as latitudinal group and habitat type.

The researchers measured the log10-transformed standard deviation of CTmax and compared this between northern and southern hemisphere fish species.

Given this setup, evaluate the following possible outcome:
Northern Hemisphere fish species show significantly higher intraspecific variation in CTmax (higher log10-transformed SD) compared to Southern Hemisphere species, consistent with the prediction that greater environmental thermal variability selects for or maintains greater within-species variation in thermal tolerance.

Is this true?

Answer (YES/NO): NO